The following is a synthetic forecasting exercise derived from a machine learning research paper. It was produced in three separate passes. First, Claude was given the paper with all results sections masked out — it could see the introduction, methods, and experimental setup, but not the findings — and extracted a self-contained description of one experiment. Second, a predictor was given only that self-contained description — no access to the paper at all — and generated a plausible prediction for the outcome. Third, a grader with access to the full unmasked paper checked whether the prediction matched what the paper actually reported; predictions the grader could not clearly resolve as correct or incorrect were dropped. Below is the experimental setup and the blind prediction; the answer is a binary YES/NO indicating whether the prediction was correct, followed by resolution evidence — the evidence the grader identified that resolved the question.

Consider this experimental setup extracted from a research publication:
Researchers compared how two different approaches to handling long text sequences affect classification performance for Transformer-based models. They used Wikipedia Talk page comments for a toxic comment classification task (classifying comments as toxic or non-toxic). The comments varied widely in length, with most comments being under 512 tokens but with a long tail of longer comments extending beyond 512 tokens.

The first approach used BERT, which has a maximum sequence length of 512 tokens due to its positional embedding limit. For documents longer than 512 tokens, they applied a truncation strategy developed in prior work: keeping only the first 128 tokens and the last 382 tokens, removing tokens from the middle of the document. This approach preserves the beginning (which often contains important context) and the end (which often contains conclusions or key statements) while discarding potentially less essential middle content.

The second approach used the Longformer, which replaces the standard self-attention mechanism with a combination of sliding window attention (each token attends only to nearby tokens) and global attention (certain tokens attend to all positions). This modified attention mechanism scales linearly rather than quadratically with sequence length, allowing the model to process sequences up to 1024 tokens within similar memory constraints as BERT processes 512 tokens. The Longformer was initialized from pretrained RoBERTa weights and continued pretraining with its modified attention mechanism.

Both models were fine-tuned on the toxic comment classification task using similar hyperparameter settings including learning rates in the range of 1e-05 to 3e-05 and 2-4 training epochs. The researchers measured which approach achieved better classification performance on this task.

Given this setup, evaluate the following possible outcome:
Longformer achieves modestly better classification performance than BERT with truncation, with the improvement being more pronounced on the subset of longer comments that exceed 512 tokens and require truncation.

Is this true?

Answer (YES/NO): NO